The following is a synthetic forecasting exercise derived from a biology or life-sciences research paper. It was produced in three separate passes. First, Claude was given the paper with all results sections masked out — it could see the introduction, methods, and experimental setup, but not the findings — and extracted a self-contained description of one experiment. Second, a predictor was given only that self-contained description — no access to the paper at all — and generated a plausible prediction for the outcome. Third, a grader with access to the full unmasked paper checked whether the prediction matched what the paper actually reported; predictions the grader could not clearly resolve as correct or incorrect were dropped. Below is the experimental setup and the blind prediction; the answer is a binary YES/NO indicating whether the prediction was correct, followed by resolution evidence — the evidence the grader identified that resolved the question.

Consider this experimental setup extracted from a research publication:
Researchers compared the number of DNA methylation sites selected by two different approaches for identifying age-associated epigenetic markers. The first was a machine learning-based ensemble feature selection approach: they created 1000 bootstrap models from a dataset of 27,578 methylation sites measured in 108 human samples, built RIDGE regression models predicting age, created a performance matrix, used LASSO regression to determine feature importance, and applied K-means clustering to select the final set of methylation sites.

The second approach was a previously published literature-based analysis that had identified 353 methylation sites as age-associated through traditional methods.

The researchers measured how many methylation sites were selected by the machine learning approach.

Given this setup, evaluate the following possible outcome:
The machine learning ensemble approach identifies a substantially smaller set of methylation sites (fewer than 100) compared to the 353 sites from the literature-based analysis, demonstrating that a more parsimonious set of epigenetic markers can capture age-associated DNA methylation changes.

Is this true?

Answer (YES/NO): NO